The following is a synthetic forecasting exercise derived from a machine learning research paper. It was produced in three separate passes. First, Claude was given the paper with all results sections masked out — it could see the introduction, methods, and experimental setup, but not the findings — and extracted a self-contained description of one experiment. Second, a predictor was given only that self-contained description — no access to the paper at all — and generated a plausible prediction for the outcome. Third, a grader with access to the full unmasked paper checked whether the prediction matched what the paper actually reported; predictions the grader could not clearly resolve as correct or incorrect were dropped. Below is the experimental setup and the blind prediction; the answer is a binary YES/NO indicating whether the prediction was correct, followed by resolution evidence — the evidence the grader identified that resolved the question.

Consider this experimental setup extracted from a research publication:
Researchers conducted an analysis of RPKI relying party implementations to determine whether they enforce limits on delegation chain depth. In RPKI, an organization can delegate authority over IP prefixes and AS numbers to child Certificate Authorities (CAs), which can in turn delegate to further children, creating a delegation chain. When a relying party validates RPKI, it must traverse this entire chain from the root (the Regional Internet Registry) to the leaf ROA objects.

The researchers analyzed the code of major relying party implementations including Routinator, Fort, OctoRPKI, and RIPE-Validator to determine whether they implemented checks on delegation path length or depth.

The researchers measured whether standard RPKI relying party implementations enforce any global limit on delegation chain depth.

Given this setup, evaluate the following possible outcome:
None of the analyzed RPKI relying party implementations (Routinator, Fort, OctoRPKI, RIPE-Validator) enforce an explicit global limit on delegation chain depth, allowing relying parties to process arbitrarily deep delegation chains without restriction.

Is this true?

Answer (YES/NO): NO